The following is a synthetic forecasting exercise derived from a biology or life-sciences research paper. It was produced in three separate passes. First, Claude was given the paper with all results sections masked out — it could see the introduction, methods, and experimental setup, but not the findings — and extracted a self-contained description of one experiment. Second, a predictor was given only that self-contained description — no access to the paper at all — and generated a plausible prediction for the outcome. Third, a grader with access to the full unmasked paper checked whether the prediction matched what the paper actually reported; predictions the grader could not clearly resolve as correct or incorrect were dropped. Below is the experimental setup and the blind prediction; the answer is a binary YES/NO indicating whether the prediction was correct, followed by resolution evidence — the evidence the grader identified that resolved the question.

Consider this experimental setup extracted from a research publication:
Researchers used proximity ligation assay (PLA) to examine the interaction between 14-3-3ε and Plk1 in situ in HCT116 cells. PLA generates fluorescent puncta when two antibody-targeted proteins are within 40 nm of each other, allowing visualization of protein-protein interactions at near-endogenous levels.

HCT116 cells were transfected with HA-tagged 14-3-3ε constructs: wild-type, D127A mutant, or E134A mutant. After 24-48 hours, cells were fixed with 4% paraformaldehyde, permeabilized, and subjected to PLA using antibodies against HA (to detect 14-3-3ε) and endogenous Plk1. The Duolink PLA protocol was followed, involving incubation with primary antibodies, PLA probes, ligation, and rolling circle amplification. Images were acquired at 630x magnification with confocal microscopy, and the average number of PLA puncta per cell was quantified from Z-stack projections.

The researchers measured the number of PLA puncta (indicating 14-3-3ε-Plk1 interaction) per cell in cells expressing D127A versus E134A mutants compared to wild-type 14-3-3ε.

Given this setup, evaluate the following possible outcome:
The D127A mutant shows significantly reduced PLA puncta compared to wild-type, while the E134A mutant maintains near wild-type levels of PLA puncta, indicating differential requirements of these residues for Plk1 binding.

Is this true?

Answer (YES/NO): NO